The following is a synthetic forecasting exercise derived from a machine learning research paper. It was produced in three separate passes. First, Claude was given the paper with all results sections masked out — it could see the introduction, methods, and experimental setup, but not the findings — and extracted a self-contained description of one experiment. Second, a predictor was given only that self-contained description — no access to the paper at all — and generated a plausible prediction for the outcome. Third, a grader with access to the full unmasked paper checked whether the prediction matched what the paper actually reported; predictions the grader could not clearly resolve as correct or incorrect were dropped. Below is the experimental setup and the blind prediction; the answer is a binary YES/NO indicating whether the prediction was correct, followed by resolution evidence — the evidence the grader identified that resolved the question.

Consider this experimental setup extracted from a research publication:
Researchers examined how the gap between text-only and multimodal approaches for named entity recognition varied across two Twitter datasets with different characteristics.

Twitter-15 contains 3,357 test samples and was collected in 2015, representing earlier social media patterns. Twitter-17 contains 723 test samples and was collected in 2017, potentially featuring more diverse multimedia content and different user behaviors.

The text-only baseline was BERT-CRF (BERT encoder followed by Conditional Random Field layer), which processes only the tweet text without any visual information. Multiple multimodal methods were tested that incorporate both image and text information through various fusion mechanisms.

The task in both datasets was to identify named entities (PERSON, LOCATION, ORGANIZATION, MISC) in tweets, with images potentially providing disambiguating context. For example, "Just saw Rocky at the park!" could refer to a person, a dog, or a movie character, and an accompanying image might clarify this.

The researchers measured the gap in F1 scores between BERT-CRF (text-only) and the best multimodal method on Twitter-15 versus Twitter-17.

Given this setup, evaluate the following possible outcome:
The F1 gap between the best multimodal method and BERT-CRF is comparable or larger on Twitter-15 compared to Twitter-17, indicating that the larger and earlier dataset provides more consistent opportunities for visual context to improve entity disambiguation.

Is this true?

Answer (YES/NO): YES